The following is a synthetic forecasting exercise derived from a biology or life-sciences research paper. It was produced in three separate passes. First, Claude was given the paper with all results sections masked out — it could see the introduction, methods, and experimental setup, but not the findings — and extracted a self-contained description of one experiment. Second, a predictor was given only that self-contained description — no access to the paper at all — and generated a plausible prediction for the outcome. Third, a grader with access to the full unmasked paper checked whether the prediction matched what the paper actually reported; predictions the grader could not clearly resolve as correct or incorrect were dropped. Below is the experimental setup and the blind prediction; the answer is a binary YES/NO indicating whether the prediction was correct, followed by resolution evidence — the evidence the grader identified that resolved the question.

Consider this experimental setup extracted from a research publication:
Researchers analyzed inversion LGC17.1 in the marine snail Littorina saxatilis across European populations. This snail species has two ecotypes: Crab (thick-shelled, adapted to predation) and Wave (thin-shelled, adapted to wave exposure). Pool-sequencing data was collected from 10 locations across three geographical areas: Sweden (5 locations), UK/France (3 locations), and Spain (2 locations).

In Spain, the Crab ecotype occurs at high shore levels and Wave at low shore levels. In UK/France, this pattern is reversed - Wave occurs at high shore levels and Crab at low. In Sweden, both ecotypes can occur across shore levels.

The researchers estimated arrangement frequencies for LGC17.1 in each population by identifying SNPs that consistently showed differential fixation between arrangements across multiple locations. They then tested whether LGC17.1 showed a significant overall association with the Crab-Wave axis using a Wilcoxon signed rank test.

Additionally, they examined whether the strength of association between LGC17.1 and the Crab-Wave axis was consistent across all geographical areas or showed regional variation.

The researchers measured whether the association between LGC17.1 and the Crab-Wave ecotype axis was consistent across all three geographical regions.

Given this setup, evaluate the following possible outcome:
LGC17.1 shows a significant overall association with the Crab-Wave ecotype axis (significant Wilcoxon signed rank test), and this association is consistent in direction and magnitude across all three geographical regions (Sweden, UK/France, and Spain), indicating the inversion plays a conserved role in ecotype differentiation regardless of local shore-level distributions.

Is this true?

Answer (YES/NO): NO